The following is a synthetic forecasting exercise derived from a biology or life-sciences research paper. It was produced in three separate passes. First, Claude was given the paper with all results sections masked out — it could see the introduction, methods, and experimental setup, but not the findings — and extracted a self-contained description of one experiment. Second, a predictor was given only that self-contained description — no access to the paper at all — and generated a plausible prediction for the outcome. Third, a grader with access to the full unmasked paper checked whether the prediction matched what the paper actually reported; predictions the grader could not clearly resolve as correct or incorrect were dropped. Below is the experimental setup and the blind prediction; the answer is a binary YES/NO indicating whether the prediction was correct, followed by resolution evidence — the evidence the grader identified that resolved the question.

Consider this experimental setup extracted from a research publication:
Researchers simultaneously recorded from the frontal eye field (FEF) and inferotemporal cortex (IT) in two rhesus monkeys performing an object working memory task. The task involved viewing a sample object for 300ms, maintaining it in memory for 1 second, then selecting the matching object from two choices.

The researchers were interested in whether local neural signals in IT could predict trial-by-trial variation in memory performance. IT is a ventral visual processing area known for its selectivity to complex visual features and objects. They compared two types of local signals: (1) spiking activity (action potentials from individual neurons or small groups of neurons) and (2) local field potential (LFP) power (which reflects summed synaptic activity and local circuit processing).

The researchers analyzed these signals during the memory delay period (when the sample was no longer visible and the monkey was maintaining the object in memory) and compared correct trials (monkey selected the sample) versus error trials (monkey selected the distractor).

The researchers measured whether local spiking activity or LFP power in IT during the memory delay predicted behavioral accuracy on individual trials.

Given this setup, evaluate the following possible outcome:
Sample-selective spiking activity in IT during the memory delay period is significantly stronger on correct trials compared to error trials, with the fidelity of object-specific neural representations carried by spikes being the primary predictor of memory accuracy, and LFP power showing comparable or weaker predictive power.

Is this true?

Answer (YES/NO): NO